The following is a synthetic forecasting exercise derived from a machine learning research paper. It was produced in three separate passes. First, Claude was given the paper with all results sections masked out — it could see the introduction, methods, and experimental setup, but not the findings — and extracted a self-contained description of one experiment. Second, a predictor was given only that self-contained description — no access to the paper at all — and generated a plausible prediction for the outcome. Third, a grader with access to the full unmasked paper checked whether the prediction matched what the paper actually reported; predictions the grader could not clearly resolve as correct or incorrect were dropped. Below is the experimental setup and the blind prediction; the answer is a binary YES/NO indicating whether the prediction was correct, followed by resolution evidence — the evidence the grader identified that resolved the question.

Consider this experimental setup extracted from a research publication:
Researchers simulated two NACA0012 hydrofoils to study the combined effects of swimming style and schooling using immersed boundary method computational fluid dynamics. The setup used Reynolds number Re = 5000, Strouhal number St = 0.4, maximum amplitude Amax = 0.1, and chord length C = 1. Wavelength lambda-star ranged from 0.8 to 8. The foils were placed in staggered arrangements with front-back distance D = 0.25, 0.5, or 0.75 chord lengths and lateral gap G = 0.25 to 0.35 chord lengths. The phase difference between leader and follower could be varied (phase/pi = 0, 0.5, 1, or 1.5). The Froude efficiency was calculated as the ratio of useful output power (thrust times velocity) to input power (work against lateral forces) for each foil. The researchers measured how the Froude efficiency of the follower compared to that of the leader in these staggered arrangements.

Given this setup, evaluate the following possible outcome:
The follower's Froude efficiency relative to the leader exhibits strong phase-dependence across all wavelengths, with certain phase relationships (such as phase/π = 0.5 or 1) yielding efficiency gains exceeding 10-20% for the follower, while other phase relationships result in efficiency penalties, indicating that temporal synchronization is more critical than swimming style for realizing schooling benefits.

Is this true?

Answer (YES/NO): NO